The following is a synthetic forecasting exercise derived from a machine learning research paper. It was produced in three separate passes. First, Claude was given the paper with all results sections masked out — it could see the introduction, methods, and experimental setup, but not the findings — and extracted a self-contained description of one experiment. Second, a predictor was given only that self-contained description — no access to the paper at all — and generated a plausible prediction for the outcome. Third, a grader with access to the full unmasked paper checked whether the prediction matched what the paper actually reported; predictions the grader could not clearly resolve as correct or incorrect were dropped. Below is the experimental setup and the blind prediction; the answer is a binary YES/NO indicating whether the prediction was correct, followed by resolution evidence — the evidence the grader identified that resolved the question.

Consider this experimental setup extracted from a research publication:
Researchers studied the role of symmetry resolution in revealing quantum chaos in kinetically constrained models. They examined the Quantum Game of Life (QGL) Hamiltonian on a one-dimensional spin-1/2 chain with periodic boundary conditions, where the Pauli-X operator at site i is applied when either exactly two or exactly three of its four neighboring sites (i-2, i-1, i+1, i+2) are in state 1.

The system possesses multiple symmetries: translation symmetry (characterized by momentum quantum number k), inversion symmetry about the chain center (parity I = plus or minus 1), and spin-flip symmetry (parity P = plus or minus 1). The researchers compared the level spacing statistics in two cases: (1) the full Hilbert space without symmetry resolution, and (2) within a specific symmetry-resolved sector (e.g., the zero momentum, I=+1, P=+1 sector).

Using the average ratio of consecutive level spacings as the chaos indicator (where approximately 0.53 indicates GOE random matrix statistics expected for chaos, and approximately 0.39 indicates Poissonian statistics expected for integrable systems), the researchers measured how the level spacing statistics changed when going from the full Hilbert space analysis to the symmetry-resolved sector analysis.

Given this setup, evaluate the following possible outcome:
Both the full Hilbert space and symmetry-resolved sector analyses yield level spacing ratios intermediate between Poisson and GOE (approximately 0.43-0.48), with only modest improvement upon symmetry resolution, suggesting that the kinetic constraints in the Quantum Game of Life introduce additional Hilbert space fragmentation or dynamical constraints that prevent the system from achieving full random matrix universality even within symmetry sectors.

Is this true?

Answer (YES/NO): NO